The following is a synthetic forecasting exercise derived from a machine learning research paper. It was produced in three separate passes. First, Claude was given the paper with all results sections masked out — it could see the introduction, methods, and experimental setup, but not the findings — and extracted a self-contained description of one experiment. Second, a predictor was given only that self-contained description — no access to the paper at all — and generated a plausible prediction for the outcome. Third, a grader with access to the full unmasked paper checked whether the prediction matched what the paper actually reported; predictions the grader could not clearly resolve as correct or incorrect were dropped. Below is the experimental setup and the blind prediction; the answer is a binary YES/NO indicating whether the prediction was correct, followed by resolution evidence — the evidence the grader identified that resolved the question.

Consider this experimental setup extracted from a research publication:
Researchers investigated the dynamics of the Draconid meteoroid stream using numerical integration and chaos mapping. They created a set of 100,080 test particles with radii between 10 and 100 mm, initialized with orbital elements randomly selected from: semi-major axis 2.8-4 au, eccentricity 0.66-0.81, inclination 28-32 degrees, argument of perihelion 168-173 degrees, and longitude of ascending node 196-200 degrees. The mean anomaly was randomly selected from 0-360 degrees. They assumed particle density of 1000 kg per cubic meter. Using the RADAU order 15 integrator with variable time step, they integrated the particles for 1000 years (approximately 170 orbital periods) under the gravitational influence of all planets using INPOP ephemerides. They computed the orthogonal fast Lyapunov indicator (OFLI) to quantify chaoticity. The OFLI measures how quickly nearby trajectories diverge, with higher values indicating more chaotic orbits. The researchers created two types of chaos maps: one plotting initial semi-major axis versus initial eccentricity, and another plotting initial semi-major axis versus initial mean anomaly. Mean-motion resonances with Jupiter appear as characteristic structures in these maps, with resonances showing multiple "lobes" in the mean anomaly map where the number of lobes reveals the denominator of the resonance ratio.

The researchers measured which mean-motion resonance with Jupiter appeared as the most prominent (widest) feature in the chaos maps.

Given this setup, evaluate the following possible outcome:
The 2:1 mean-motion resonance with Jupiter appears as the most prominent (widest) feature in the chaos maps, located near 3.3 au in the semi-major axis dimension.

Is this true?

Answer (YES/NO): YES